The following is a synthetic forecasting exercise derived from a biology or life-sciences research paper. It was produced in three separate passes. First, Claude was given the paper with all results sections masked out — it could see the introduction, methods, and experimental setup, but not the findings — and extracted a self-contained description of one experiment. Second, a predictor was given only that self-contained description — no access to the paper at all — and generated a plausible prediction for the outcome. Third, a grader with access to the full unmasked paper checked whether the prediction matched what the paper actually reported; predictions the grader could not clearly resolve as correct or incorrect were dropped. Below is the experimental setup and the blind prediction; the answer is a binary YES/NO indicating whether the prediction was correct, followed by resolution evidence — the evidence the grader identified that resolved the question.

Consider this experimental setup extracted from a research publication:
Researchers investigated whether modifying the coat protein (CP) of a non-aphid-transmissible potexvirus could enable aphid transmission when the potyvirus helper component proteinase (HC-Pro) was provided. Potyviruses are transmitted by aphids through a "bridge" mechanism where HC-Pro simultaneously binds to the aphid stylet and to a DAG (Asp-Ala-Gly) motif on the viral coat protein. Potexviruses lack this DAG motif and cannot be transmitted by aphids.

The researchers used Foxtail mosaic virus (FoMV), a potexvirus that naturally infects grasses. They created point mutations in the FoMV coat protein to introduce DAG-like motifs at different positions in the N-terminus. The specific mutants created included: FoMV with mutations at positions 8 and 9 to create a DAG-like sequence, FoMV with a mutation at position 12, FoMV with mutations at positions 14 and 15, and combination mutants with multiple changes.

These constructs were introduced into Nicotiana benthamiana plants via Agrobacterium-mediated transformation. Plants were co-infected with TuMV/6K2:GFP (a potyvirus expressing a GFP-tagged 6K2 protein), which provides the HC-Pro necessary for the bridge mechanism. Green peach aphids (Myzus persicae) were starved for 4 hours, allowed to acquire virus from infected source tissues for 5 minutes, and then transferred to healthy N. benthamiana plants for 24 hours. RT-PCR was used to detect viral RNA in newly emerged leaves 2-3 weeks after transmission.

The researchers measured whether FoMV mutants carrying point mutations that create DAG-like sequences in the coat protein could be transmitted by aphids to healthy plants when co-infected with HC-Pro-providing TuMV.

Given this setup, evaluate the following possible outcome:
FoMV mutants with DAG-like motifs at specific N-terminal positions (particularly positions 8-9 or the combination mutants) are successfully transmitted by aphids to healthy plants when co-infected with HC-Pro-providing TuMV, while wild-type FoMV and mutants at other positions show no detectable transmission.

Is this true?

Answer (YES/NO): NO